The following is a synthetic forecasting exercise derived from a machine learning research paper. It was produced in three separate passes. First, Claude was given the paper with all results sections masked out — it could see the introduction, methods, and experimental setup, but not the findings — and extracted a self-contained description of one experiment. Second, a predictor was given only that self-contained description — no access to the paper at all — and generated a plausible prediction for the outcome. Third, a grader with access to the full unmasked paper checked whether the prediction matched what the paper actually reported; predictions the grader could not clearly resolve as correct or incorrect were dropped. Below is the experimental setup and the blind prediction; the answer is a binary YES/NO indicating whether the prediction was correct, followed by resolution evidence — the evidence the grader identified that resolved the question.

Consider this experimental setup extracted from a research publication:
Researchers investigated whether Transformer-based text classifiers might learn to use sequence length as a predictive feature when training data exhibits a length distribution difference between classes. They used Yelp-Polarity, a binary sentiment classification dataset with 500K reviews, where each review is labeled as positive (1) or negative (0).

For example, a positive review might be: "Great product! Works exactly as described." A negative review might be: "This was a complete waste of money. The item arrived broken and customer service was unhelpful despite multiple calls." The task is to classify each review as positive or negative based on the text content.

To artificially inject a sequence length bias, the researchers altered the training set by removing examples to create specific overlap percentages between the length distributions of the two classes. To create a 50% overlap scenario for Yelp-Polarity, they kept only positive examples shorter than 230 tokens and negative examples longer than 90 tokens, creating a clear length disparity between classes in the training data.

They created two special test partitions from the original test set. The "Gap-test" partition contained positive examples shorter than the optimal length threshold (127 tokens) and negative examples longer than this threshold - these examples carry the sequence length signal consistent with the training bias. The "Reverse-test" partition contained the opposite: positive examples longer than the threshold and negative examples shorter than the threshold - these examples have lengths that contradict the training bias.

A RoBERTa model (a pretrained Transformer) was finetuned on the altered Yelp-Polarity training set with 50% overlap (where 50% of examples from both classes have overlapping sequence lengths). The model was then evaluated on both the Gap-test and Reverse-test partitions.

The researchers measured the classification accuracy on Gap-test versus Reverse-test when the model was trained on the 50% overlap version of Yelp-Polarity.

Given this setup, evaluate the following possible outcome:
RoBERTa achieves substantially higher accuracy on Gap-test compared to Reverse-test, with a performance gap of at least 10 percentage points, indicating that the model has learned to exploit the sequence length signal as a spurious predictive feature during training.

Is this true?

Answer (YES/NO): YES